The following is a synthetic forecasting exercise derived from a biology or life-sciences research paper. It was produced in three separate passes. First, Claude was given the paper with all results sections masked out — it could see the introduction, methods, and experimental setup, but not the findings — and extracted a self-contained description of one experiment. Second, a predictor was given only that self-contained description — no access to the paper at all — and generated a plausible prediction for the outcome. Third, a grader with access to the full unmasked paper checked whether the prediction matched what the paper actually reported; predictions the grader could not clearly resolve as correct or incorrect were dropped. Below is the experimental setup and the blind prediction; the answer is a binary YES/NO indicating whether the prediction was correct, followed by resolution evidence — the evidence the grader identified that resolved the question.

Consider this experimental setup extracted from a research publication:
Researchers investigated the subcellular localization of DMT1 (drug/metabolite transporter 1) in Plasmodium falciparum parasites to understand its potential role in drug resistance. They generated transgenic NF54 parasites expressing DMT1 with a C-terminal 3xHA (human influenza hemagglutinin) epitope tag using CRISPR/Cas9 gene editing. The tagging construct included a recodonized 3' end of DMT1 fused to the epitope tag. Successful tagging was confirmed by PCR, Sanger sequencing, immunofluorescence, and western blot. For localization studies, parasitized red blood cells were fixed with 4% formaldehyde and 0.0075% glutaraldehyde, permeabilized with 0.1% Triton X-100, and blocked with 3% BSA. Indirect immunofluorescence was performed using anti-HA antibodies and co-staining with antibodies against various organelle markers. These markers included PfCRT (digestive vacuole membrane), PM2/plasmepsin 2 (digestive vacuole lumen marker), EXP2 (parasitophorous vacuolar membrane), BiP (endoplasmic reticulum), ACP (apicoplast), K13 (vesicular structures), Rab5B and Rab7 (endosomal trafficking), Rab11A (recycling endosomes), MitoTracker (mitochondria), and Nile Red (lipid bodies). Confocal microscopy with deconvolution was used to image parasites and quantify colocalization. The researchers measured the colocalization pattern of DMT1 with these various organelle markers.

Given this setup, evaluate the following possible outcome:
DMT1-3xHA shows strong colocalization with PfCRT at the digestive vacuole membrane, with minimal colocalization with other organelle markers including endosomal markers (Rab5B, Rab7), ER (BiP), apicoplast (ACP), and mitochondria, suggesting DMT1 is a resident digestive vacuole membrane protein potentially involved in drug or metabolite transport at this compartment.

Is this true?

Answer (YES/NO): NO